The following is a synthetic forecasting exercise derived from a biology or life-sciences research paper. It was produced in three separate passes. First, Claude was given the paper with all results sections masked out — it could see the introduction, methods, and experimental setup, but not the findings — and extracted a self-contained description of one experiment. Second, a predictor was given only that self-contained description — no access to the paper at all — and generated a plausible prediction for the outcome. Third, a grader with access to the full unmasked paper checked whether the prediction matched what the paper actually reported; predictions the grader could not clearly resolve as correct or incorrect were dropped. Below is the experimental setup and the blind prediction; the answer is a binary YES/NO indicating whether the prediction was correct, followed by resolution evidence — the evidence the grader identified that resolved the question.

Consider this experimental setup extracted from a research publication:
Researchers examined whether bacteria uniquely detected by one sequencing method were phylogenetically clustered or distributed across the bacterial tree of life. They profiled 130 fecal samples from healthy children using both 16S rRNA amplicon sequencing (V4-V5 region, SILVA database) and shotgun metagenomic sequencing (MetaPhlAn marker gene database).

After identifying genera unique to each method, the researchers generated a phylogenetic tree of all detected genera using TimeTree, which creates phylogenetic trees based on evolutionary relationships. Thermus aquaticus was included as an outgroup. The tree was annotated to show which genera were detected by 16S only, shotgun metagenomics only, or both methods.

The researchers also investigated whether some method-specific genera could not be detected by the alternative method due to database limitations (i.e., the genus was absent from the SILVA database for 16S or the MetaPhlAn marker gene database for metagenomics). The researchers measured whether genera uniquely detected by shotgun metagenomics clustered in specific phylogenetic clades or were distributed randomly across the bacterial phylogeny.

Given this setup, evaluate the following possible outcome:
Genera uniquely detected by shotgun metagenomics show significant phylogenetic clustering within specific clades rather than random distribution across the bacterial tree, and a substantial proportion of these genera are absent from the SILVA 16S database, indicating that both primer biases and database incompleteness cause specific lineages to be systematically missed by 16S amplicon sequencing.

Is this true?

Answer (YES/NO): NO